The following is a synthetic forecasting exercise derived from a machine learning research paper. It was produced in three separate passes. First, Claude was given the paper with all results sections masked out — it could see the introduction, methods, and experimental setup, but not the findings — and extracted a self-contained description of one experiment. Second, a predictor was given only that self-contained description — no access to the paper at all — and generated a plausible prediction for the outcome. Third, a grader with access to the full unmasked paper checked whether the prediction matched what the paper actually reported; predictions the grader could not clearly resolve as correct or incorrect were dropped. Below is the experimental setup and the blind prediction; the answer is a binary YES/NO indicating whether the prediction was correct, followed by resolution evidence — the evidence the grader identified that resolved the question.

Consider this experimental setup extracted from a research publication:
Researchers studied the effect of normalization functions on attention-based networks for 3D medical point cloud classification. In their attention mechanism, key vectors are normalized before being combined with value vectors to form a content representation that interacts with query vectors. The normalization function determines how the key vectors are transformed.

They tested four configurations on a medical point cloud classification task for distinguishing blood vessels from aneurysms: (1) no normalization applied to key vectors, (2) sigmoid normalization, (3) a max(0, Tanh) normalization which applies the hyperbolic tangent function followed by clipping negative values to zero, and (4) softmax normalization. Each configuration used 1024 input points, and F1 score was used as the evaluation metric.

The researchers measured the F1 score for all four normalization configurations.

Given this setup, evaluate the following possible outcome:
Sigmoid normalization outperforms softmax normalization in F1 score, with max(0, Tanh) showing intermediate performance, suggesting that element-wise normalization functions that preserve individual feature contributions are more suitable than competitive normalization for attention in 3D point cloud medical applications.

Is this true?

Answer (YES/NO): NO